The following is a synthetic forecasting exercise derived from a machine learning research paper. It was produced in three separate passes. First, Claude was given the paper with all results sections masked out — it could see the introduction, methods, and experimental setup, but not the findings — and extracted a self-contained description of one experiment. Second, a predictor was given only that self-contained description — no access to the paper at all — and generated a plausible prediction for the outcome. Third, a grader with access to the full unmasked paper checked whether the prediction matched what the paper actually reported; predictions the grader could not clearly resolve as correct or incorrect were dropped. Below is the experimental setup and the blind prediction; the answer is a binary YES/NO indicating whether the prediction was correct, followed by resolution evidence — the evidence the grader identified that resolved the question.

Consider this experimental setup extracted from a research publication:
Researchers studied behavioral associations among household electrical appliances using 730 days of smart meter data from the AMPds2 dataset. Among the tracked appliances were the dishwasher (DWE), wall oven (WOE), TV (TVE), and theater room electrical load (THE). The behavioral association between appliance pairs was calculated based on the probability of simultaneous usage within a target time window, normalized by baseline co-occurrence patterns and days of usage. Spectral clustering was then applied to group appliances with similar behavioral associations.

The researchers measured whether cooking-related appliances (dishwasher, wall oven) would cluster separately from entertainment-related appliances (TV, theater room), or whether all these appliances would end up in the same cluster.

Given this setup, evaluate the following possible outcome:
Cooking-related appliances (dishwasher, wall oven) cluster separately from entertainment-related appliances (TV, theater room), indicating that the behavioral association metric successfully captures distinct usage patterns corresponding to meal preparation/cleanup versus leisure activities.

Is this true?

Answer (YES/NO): NO